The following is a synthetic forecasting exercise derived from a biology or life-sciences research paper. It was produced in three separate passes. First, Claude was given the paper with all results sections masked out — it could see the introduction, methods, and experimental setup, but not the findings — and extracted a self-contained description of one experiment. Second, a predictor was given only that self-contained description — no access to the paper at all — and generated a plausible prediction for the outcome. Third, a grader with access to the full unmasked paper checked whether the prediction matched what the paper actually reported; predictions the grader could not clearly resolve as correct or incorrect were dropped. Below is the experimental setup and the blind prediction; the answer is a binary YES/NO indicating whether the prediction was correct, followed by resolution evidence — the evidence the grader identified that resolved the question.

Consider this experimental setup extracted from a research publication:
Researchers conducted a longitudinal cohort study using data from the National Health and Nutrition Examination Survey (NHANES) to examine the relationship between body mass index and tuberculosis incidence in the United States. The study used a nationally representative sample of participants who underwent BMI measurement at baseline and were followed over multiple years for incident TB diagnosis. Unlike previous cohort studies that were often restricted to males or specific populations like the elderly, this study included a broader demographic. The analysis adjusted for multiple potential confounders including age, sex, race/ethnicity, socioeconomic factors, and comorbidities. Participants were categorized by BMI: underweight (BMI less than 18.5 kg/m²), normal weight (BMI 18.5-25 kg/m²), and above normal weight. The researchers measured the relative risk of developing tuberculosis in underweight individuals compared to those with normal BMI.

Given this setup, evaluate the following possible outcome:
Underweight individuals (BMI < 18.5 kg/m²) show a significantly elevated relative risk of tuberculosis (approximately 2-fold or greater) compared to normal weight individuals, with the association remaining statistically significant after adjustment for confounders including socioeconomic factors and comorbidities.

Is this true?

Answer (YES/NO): YES